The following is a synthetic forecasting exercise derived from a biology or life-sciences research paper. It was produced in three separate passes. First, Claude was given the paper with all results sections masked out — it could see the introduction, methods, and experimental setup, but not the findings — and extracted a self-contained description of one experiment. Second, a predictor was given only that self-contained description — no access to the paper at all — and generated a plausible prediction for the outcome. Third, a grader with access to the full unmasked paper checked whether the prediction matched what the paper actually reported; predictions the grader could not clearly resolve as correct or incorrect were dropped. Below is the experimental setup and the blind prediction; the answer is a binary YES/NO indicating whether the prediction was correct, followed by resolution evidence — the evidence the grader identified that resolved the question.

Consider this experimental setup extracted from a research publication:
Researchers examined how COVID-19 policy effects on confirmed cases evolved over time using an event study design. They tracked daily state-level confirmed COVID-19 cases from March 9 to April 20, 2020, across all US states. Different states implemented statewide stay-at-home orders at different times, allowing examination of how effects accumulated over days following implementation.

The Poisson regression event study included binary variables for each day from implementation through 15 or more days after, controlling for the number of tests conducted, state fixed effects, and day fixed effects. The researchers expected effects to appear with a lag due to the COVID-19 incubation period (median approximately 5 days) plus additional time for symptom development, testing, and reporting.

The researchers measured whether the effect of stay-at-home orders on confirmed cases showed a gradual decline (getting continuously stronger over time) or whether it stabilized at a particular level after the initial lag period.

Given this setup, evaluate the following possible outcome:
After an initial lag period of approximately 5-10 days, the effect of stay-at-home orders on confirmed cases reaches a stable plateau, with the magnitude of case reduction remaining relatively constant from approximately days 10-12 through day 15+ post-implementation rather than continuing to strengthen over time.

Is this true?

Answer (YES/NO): NO